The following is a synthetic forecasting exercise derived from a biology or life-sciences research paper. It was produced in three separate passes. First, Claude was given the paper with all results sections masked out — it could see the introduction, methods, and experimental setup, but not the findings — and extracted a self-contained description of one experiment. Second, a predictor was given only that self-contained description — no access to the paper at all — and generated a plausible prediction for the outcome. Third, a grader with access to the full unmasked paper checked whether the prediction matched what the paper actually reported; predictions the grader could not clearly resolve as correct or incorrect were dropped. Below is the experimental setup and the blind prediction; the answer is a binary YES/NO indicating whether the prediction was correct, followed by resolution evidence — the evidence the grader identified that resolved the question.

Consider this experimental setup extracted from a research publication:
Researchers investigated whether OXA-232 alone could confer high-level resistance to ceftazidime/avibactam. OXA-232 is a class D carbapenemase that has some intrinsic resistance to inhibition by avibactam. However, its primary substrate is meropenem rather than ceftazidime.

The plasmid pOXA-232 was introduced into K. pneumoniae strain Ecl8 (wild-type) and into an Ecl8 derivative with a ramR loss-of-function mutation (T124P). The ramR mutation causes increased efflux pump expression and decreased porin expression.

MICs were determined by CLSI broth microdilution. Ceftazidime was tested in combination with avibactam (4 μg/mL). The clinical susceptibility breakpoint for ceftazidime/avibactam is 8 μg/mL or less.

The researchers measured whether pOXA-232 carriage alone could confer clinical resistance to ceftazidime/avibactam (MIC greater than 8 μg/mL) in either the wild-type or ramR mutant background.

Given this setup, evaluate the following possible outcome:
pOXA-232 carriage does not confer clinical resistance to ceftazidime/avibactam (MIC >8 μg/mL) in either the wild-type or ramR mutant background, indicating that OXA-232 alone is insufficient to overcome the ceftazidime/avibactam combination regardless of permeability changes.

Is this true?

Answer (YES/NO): YES